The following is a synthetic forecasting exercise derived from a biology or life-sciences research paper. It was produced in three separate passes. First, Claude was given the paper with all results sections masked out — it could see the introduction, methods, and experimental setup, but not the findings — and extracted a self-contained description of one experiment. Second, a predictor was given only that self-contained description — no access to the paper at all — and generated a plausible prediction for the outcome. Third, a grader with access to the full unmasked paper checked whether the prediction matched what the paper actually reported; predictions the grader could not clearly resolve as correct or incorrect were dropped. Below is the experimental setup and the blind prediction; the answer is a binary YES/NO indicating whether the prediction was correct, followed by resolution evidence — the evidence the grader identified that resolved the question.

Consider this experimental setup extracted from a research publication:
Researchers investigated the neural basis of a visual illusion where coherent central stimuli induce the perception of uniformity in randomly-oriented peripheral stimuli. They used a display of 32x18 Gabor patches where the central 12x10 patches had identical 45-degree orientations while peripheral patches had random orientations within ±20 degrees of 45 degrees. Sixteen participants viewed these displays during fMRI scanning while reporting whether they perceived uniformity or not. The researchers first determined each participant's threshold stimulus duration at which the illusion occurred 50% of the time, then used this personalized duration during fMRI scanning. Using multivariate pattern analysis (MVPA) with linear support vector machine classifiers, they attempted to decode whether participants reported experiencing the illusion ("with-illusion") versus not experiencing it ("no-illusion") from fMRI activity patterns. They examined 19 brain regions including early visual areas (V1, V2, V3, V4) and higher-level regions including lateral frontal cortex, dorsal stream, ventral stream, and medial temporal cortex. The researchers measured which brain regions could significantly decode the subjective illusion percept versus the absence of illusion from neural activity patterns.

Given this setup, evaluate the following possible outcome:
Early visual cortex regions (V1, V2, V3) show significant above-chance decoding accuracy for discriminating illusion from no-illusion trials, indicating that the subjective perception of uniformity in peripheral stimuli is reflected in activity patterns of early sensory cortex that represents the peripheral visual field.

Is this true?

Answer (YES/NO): YES